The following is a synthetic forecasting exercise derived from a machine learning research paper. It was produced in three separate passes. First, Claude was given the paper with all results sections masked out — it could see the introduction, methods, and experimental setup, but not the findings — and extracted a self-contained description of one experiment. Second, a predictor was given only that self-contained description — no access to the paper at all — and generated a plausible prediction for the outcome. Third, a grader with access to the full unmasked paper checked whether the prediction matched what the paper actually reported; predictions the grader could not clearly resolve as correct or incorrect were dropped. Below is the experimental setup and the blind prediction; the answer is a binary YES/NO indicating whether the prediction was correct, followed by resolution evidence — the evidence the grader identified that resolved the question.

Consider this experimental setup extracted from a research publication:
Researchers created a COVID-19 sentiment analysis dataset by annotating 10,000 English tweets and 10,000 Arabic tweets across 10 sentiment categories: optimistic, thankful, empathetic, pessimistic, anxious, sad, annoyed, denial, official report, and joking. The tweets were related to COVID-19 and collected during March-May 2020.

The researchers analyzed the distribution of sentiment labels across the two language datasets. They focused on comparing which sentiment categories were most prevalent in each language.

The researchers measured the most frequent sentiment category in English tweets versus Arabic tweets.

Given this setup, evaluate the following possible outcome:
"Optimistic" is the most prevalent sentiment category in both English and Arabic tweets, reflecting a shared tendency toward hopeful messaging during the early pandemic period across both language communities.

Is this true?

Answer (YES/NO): NO